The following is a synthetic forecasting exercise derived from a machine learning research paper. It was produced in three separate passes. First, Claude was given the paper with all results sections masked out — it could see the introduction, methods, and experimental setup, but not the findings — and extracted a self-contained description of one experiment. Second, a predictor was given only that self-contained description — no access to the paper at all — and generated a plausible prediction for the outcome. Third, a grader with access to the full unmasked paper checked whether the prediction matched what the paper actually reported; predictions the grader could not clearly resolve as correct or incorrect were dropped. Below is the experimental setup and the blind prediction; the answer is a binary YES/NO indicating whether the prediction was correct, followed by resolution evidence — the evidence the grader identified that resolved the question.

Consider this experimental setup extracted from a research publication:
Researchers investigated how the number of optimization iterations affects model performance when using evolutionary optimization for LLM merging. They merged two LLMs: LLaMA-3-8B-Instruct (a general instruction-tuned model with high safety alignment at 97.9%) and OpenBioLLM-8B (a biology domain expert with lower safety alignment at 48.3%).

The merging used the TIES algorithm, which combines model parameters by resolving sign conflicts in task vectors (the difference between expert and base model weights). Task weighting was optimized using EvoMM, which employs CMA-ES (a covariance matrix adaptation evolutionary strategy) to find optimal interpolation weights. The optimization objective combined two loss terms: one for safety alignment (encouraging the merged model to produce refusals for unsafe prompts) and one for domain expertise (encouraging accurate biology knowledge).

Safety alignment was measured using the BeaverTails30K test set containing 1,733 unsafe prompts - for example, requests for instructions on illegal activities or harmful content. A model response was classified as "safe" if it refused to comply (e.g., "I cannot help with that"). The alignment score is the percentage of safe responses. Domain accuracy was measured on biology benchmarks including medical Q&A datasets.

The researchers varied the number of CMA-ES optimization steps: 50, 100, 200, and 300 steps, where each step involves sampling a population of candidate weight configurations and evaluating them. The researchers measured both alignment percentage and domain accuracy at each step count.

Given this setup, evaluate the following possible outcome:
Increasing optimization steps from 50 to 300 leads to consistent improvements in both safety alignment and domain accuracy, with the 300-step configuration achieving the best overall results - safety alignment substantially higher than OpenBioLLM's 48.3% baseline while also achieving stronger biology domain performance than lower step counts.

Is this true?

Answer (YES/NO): NO